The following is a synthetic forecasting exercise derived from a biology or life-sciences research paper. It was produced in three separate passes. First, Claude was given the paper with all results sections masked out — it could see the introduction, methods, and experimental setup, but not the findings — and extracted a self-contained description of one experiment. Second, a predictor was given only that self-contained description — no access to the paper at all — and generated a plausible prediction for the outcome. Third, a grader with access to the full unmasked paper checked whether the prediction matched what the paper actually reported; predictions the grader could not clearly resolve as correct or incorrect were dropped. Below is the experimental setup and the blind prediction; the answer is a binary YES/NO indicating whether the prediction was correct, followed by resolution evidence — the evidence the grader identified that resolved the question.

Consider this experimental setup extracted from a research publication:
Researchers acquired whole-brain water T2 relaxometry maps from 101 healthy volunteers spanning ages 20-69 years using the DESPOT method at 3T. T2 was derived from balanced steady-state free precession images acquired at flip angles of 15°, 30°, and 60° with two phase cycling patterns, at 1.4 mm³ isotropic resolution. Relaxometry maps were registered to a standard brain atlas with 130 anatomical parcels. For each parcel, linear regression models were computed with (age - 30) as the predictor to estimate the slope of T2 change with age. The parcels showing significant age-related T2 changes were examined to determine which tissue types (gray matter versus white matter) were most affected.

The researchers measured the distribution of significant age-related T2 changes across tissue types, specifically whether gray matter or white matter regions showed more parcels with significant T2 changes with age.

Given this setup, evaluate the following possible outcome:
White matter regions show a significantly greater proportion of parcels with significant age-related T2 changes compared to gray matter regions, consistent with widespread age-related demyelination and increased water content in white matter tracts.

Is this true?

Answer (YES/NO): NO